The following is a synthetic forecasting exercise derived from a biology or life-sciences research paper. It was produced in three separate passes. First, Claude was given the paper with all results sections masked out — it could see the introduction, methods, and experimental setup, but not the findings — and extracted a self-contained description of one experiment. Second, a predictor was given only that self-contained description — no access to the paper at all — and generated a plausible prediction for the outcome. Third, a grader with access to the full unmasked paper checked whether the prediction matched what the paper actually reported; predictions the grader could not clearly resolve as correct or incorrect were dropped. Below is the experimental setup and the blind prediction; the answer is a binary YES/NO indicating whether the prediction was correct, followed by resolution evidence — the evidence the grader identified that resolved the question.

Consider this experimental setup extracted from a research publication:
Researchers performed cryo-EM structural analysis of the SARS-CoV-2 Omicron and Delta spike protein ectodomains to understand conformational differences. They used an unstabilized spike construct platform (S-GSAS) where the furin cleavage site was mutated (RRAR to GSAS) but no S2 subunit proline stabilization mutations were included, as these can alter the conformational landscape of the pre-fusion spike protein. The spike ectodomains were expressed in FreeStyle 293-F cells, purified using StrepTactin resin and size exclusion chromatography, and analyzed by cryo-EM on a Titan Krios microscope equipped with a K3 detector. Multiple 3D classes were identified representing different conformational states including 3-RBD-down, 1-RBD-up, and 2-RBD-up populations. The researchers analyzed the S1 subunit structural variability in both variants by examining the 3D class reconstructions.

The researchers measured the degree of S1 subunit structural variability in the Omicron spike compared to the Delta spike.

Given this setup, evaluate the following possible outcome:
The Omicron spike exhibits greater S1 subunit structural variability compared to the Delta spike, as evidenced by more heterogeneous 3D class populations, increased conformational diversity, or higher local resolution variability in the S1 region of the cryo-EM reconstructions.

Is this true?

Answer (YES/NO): NO